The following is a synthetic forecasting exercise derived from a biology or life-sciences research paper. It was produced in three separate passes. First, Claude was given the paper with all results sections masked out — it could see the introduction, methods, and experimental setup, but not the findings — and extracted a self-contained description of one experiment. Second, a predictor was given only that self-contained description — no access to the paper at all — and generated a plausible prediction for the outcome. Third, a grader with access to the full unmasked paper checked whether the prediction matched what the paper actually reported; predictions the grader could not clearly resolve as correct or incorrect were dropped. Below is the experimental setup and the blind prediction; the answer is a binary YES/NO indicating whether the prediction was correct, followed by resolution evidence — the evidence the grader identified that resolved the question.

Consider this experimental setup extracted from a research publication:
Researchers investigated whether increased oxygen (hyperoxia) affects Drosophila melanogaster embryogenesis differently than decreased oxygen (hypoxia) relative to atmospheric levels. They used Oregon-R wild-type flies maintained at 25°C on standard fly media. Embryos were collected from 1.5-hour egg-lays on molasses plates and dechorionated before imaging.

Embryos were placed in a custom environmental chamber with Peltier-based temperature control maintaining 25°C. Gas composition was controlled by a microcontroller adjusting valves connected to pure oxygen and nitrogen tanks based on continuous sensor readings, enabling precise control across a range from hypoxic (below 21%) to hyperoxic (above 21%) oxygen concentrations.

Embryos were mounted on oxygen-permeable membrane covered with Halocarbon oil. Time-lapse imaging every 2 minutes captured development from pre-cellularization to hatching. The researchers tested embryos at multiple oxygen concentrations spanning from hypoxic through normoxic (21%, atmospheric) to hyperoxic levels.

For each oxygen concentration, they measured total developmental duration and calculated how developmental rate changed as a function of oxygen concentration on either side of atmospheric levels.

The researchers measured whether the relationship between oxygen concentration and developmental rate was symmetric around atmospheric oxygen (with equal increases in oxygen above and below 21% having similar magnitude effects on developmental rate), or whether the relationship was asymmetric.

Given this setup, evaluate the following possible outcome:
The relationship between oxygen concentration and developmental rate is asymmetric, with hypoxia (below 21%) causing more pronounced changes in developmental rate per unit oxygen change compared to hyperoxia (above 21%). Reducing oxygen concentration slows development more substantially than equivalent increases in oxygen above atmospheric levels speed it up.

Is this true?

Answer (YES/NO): YES